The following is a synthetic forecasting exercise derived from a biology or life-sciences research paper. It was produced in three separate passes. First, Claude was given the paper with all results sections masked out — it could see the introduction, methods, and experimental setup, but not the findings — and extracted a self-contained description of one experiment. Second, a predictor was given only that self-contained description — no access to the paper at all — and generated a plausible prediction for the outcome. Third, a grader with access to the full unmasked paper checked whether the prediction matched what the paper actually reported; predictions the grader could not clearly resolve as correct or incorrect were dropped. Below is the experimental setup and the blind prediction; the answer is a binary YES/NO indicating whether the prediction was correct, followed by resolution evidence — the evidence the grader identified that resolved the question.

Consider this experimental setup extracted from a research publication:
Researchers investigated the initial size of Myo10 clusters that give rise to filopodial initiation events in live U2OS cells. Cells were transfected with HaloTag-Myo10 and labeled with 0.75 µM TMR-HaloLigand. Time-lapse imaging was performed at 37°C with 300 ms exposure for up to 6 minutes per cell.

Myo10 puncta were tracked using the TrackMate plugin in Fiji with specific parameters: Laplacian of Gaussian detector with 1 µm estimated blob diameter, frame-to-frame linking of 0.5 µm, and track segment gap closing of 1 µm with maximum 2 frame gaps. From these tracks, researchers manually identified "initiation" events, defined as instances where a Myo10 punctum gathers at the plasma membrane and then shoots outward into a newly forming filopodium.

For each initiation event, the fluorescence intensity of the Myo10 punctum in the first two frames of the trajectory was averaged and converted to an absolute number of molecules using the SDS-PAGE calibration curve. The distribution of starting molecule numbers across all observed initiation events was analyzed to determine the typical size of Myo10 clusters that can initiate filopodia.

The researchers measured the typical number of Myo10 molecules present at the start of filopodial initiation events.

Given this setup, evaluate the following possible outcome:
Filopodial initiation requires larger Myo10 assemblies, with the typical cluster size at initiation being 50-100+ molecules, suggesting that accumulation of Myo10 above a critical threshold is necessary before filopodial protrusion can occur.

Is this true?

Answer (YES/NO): NO